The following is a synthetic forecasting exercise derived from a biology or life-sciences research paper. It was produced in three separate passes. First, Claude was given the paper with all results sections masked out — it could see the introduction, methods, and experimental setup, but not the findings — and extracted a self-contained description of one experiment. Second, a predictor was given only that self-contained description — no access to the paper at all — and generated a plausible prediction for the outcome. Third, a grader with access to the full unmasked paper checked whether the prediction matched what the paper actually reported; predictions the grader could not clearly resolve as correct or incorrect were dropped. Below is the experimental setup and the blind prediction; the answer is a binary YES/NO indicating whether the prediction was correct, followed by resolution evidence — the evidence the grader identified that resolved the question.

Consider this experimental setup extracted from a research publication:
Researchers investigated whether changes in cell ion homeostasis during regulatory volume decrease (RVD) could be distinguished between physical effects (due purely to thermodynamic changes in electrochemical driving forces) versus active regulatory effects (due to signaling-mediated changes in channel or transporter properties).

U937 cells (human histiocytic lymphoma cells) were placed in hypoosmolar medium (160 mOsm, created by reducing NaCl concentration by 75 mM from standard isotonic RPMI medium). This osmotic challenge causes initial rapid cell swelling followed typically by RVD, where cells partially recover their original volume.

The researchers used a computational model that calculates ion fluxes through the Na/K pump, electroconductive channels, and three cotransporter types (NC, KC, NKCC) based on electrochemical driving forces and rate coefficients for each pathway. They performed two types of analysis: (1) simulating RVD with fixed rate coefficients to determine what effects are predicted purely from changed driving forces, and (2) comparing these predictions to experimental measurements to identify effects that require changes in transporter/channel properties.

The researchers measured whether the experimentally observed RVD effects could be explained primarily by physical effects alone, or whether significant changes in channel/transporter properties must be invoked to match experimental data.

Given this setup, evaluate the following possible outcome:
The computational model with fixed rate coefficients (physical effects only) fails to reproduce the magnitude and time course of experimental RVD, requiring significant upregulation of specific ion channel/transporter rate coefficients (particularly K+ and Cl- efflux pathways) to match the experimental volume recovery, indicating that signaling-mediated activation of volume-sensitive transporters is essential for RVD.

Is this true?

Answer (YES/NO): NO